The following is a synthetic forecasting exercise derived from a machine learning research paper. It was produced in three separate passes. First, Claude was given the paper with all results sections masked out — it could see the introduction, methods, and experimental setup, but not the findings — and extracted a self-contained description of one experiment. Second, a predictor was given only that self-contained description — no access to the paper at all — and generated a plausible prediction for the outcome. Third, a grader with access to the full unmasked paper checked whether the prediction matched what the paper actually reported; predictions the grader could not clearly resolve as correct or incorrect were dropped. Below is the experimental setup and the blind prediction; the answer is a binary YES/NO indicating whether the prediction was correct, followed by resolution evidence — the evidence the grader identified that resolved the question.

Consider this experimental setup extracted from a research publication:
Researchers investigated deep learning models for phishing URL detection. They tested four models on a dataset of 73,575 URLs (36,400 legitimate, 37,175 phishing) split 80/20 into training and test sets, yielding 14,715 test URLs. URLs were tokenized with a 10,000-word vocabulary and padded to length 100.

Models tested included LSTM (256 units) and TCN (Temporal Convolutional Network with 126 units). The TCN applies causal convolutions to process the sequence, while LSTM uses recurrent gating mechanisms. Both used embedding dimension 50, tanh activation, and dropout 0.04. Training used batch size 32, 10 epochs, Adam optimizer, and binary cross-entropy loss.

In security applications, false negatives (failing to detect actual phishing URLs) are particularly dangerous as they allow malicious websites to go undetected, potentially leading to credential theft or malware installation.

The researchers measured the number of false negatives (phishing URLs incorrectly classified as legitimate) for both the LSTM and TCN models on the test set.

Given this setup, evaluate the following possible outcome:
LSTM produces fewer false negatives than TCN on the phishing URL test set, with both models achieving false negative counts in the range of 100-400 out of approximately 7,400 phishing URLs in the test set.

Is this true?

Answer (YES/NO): NO